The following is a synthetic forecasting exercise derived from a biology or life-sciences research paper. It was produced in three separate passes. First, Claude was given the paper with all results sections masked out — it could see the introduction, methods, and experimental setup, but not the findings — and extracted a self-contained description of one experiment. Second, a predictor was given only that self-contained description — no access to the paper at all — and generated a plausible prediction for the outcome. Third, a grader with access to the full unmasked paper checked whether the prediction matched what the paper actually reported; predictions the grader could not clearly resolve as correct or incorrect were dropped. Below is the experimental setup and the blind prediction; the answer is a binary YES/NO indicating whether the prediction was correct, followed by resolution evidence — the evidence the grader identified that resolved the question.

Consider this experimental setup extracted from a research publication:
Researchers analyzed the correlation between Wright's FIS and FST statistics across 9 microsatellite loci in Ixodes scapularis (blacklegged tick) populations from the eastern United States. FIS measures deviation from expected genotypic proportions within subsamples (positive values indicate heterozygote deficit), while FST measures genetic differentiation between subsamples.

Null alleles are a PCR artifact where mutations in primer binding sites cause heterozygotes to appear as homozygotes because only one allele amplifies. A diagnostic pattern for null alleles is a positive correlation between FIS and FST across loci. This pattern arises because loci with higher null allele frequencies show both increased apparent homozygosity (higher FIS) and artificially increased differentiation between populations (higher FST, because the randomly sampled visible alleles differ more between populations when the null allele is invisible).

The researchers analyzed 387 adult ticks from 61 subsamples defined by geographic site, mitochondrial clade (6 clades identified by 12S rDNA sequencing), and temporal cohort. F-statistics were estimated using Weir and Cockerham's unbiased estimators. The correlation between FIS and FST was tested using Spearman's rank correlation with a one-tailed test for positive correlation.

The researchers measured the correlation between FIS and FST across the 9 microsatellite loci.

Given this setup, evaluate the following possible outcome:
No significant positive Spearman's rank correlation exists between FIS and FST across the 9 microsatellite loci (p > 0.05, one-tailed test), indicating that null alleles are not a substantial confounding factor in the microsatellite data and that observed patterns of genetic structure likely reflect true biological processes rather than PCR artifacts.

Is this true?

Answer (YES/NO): NO